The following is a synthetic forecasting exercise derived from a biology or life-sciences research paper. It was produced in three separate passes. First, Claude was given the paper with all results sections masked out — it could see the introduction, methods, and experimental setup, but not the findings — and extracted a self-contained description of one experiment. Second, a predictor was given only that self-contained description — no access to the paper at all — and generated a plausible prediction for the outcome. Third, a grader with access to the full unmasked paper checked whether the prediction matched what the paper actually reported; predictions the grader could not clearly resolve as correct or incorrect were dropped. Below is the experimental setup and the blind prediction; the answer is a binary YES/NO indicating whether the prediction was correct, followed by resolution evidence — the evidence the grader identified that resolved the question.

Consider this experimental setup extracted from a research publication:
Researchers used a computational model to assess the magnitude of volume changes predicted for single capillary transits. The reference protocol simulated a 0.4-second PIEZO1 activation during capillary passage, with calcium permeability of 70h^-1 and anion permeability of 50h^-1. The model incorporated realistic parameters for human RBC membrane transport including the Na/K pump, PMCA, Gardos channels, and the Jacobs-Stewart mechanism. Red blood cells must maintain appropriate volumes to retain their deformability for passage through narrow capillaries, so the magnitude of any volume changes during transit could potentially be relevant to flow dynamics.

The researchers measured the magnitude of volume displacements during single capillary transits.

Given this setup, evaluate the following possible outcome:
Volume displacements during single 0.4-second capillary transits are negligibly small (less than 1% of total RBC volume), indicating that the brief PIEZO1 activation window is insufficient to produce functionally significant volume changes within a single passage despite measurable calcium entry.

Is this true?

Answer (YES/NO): YES